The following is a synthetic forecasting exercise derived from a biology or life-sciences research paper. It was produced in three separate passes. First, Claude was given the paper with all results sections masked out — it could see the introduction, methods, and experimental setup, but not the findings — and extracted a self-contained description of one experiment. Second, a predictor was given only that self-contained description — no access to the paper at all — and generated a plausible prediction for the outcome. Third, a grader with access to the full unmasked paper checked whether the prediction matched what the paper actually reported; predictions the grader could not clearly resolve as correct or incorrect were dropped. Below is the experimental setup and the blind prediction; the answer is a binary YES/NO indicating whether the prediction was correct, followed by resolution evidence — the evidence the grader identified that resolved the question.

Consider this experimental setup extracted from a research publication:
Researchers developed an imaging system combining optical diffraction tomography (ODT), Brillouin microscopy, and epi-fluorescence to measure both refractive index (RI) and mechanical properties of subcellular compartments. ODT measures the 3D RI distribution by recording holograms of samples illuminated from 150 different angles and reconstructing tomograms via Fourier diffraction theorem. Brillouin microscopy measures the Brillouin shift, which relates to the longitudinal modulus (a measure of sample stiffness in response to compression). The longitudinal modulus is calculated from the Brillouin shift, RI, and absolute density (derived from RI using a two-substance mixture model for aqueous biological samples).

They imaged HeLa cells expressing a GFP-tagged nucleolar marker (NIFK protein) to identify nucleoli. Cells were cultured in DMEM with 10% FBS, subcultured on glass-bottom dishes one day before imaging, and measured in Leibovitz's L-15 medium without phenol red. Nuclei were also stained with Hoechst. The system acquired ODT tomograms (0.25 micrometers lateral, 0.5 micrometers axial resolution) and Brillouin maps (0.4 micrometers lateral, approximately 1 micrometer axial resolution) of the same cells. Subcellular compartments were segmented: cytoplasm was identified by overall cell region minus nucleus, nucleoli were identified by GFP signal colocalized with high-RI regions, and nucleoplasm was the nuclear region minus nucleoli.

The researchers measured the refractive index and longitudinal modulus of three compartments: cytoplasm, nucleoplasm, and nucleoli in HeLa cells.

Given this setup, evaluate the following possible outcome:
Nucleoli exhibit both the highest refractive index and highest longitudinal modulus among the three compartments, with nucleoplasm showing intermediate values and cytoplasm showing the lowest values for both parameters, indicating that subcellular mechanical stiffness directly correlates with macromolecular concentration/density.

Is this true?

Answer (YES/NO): NO